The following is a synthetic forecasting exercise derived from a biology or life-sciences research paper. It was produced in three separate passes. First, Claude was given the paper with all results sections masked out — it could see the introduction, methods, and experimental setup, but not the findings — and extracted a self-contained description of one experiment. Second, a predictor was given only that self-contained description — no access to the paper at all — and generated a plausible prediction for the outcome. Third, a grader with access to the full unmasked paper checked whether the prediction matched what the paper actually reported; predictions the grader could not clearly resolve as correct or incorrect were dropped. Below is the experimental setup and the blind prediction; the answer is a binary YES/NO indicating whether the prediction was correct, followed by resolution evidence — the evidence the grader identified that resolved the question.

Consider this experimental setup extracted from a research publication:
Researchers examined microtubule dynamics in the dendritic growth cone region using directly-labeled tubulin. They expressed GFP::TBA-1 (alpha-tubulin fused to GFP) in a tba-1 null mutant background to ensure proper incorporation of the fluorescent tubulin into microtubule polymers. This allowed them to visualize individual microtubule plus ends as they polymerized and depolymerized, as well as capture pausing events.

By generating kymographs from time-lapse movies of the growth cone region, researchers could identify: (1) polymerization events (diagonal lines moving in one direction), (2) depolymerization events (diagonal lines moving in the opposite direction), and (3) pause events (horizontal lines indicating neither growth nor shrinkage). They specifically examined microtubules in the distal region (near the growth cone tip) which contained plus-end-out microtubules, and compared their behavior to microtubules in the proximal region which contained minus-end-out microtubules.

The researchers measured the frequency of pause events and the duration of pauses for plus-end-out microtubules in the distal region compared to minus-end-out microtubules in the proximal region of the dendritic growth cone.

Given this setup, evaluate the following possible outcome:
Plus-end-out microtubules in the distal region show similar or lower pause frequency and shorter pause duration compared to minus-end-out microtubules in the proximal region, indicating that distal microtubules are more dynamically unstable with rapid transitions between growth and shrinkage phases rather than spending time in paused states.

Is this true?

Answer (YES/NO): NO